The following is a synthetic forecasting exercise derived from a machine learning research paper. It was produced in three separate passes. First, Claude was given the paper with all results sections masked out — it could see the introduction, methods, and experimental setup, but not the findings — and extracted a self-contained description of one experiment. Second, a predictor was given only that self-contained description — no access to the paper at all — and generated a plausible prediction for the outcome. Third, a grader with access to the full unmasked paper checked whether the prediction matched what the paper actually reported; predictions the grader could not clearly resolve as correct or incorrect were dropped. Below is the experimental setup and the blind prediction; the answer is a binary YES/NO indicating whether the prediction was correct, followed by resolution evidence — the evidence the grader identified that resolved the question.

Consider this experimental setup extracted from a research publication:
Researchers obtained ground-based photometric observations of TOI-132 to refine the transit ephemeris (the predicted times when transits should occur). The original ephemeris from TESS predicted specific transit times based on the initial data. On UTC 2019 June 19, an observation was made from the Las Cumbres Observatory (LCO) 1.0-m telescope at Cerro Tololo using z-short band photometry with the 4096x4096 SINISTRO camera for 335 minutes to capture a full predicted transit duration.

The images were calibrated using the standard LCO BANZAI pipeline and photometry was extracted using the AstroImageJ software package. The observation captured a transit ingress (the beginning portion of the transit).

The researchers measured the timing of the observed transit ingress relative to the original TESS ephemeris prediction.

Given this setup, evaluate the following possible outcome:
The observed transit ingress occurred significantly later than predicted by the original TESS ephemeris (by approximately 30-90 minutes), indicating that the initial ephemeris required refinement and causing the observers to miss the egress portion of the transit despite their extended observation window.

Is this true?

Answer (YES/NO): YES